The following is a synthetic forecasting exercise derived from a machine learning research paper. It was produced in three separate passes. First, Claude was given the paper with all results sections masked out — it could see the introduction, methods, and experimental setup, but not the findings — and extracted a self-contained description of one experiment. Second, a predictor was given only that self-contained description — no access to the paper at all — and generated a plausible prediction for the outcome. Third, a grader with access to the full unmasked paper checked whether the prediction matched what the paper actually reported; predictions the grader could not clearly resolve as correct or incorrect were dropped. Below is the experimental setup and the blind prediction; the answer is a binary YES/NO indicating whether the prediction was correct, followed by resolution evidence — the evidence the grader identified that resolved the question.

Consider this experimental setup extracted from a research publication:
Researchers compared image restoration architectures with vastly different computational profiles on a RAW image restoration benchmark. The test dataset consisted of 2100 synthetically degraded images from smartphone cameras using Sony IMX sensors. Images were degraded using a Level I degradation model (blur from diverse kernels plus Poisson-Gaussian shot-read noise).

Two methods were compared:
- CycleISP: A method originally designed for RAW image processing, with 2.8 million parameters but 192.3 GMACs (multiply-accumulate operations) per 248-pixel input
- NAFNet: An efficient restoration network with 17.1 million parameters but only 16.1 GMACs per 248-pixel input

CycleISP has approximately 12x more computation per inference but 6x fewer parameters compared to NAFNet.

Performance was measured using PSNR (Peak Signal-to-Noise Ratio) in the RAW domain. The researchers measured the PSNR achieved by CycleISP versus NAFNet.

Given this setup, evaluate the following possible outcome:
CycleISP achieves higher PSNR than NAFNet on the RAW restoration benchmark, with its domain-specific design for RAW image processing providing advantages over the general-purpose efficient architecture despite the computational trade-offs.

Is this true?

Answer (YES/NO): YES